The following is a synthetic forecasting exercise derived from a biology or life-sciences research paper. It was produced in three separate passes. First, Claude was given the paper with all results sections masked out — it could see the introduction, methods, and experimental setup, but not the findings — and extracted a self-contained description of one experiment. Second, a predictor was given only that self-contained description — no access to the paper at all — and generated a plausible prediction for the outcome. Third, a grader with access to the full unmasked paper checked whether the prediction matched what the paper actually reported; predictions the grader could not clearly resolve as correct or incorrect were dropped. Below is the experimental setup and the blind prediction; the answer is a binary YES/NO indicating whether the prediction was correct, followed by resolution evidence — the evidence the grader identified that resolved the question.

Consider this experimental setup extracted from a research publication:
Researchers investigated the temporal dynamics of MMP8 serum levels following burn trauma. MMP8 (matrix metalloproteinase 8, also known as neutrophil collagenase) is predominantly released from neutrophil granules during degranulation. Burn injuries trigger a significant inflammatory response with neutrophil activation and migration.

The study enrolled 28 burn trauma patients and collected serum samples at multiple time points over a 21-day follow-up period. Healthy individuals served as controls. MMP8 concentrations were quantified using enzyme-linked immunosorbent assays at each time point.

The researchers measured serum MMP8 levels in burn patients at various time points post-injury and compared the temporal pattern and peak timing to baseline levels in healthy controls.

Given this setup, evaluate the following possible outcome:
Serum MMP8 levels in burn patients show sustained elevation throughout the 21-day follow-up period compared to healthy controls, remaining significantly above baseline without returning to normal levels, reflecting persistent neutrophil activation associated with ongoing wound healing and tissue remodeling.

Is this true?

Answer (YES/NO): YES